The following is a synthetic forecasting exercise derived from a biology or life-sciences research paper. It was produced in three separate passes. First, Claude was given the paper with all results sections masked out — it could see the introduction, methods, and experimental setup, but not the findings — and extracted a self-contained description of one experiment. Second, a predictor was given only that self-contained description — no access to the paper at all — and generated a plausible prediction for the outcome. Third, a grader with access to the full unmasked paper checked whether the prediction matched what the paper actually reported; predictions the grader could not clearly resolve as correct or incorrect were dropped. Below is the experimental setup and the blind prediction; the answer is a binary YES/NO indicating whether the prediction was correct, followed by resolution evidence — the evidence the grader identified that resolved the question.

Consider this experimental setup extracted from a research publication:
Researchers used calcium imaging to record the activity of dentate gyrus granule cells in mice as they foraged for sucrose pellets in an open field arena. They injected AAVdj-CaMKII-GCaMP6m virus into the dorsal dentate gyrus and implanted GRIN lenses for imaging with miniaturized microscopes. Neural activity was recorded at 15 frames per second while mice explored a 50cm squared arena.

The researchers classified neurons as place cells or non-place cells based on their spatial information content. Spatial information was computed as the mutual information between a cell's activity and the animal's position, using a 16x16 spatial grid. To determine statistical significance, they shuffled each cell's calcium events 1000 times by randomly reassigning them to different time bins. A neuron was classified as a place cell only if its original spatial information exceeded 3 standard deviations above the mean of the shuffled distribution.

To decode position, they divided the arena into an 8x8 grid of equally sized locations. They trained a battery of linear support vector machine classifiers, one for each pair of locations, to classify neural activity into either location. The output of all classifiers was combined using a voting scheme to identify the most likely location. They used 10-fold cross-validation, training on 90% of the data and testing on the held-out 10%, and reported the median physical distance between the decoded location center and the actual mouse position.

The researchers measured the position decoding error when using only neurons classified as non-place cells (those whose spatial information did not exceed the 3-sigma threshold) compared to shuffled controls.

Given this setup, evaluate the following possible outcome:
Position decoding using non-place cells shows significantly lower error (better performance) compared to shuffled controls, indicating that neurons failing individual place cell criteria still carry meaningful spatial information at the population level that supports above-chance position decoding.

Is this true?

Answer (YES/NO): YES